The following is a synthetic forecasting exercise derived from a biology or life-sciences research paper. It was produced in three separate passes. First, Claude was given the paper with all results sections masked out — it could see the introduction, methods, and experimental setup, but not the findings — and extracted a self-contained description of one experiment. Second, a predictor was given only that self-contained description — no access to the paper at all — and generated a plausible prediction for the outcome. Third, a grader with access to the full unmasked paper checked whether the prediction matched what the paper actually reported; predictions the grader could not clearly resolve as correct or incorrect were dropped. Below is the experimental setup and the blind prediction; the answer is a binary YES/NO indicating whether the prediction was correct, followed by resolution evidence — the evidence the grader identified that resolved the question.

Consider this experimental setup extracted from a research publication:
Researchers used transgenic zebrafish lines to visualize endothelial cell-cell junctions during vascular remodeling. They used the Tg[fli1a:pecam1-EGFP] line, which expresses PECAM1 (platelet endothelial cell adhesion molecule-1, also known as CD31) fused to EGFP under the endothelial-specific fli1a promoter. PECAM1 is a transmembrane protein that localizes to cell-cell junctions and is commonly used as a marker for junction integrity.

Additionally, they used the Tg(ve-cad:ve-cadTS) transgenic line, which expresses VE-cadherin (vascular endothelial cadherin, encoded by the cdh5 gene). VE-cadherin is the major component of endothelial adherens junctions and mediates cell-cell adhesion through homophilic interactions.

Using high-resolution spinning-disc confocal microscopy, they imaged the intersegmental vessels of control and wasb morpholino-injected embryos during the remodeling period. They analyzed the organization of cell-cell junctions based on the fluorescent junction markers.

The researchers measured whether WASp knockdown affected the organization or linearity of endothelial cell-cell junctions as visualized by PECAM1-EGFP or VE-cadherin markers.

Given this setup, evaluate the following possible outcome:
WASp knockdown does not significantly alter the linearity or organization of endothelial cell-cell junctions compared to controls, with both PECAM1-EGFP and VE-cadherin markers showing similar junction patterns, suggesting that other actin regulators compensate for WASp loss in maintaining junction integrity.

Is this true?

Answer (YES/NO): NO